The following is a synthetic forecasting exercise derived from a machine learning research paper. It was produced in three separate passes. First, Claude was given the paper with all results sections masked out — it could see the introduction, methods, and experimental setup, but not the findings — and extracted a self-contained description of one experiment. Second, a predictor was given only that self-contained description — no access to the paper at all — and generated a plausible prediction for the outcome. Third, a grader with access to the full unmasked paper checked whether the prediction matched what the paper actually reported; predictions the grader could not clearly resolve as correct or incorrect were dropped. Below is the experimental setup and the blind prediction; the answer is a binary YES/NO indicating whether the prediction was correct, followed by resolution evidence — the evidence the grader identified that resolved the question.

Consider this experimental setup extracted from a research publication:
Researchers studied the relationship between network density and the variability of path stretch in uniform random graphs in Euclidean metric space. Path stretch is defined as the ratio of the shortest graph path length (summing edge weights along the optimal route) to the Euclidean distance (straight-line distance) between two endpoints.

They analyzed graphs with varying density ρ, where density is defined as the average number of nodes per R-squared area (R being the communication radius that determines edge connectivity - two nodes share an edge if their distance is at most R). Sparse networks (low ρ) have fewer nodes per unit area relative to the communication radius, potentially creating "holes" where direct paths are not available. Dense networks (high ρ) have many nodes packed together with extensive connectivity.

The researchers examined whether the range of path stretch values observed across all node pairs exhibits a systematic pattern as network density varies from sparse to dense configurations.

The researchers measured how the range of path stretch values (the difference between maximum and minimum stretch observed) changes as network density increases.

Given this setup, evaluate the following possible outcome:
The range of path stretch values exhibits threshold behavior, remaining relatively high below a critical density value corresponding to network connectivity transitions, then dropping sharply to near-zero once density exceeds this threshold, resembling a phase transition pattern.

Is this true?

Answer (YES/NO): NO